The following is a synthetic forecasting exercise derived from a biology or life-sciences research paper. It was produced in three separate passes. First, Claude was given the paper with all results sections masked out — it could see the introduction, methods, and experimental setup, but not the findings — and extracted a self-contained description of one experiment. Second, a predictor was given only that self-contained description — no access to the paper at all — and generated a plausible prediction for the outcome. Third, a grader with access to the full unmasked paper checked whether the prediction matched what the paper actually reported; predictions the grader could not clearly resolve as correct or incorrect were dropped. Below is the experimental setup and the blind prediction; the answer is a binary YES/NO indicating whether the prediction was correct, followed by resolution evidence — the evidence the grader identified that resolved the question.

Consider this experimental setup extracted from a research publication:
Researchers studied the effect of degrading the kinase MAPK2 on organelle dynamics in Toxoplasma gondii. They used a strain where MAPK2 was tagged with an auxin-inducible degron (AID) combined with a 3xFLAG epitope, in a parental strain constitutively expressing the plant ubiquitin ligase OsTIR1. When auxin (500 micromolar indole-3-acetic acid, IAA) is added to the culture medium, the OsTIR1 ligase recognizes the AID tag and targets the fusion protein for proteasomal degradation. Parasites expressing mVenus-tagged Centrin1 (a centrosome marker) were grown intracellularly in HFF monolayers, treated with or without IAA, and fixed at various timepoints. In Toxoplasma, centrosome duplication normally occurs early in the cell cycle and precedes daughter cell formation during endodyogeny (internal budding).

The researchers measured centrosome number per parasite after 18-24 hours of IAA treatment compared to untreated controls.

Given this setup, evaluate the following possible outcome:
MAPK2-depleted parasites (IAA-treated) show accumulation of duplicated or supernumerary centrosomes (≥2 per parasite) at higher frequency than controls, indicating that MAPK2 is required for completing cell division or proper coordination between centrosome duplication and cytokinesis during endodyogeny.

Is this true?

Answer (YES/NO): NO